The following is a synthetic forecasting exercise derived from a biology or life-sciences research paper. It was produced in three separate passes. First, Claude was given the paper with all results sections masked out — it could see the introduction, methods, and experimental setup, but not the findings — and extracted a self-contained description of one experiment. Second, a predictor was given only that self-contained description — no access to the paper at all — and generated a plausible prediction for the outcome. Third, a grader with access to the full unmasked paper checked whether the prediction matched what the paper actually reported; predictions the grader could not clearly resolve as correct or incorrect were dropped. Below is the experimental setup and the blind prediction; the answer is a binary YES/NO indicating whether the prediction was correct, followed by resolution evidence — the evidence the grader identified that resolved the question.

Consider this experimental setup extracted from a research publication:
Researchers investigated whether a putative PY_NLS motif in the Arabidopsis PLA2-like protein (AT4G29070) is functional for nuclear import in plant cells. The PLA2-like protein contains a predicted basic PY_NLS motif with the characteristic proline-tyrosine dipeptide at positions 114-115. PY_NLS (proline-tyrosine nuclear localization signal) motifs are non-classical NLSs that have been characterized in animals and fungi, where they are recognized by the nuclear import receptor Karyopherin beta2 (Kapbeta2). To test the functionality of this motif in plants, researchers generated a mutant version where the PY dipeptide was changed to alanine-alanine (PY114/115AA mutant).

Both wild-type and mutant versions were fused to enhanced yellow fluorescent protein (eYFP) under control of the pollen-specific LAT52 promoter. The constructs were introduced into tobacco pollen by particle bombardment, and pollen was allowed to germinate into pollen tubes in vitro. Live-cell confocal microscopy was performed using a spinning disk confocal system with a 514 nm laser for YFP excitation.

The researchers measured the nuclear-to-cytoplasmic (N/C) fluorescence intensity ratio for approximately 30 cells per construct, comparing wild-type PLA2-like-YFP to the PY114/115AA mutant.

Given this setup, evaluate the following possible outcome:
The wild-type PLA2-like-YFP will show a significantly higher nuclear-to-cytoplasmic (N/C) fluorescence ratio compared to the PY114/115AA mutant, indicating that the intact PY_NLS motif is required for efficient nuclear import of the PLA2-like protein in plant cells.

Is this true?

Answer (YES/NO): YES